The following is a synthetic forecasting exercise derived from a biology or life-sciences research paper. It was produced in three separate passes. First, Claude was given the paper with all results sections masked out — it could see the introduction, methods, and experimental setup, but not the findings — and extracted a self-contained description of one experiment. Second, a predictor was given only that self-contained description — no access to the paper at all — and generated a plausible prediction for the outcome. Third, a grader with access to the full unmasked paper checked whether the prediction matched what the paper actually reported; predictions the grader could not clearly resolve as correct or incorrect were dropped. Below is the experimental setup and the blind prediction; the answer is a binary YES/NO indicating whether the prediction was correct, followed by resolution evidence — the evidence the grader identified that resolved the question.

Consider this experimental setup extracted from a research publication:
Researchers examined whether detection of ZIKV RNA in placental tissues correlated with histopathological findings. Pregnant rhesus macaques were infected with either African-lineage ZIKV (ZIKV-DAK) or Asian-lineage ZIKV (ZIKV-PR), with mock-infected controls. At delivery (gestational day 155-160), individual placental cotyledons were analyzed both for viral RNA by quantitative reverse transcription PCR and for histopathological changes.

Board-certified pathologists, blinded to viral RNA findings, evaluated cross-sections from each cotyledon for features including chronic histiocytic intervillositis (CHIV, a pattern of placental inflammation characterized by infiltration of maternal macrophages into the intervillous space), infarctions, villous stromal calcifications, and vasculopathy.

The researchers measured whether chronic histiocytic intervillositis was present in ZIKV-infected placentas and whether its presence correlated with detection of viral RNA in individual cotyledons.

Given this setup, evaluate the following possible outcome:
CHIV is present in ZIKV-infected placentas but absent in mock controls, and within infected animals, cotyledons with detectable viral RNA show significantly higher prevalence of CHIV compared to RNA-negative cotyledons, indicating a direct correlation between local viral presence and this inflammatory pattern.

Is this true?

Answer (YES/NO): NO